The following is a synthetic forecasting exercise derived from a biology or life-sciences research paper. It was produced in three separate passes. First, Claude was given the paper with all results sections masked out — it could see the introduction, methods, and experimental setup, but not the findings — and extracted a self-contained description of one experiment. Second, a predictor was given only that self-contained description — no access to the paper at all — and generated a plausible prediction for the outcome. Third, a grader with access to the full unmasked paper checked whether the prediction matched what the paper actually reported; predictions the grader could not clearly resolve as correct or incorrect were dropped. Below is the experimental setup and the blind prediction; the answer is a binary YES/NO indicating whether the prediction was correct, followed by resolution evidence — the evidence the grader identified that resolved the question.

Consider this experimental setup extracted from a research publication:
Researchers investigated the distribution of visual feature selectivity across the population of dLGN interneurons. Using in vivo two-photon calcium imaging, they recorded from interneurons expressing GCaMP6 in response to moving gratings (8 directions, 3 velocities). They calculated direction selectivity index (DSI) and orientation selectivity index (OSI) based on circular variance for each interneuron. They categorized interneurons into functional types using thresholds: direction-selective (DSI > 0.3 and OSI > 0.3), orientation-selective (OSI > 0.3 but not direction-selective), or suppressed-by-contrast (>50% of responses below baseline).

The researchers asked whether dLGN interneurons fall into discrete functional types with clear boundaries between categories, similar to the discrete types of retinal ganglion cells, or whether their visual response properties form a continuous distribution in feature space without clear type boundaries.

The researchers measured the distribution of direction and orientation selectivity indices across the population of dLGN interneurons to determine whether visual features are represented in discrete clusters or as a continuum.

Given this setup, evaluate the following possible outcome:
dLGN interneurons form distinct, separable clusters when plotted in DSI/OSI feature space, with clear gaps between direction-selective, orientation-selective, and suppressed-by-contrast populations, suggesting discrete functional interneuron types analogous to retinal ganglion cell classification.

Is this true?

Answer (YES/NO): NO